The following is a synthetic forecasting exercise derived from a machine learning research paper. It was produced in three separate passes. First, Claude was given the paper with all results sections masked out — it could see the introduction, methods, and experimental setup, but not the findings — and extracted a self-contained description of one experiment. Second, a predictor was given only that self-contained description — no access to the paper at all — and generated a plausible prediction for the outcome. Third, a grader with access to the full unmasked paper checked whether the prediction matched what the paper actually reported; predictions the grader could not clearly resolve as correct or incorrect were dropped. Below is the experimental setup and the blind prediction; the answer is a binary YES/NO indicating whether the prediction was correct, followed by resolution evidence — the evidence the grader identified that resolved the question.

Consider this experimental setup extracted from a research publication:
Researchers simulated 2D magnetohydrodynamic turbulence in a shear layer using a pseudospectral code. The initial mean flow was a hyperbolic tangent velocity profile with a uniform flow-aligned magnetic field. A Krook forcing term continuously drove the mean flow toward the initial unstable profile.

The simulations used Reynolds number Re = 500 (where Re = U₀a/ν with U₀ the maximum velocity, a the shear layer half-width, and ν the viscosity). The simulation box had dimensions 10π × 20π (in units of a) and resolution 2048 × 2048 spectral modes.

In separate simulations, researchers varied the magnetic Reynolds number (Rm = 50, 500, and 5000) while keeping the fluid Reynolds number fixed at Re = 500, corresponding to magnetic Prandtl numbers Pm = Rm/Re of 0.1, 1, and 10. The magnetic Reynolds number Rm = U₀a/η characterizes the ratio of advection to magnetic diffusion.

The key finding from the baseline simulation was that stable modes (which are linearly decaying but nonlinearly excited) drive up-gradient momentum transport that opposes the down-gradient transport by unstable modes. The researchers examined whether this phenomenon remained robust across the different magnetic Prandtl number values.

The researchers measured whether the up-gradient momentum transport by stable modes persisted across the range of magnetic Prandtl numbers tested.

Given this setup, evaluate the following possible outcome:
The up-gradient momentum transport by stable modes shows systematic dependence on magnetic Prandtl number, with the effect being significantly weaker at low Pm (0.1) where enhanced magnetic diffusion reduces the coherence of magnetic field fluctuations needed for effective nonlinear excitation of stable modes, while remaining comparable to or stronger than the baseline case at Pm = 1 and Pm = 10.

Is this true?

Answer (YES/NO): NO